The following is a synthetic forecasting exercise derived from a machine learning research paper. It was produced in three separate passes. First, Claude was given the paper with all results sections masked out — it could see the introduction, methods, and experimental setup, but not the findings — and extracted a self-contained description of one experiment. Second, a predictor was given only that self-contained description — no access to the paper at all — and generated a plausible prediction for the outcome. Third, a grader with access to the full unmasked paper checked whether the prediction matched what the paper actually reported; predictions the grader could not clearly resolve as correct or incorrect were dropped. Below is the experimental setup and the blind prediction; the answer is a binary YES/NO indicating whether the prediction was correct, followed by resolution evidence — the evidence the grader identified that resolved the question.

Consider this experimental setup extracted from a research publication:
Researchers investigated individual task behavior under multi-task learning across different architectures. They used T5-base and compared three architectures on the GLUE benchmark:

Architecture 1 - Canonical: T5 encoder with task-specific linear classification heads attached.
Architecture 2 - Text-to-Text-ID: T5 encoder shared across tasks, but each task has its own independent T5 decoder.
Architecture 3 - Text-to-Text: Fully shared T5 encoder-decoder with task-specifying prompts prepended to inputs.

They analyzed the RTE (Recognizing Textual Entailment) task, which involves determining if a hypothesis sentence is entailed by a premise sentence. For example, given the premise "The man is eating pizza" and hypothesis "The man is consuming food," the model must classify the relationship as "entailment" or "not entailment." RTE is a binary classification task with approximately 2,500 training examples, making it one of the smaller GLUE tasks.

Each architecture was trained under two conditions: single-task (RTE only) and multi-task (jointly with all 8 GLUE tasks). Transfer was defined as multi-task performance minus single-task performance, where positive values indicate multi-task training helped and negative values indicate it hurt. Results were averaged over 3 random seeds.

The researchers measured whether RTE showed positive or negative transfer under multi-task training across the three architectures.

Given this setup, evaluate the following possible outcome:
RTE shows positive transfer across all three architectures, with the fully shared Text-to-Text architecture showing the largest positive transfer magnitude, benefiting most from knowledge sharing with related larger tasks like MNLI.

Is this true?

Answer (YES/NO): YES